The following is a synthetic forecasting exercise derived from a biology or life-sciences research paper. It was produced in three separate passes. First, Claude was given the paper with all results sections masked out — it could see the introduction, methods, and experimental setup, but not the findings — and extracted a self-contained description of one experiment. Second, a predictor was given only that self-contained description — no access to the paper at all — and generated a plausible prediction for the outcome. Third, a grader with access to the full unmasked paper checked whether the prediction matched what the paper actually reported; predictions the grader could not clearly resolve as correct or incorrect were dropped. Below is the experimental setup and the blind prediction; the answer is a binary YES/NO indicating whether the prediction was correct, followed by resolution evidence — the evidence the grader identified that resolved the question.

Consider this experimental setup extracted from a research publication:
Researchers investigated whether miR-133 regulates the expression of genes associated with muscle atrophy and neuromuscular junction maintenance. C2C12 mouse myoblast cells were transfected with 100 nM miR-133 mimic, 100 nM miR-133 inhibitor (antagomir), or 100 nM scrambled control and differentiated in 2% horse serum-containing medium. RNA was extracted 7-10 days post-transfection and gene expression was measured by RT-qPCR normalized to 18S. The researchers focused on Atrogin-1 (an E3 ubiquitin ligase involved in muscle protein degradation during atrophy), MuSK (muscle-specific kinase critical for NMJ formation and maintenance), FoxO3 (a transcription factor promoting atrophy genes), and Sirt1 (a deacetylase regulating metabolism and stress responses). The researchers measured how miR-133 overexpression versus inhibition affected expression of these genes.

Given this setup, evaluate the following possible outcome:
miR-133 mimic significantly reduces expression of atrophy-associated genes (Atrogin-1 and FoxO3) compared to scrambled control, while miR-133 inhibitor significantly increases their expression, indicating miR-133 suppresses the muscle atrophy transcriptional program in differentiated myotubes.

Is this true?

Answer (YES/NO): NO